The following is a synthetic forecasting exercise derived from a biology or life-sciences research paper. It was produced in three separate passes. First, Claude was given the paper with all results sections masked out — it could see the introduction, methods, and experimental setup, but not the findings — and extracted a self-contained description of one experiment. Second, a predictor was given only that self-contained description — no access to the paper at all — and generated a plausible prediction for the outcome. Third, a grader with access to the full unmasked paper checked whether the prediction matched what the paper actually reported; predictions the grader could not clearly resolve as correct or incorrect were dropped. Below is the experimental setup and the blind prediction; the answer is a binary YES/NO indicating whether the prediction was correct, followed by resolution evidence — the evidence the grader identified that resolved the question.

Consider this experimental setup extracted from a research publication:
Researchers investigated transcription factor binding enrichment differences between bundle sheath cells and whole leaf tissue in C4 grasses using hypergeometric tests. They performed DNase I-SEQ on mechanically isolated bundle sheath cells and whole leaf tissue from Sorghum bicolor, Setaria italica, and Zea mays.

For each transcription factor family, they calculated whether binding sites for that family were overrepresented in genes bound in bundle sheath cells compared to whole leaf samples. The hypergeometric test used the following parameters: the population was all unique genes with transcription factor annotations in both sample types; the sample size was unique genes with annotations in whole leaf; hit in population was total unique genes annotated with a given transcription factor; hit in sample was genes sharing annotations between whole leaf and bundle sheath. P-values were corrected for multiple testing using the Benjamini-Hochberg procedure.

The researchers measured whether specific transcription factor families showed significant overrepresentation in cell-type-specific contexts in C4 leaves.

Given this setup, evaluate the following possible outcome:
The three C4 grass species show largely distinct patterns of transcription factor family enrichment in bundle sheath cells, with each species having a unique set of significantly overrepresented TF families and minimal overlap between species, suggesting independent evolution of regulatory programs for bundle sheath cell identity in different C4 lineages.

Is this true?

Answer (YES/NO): NO